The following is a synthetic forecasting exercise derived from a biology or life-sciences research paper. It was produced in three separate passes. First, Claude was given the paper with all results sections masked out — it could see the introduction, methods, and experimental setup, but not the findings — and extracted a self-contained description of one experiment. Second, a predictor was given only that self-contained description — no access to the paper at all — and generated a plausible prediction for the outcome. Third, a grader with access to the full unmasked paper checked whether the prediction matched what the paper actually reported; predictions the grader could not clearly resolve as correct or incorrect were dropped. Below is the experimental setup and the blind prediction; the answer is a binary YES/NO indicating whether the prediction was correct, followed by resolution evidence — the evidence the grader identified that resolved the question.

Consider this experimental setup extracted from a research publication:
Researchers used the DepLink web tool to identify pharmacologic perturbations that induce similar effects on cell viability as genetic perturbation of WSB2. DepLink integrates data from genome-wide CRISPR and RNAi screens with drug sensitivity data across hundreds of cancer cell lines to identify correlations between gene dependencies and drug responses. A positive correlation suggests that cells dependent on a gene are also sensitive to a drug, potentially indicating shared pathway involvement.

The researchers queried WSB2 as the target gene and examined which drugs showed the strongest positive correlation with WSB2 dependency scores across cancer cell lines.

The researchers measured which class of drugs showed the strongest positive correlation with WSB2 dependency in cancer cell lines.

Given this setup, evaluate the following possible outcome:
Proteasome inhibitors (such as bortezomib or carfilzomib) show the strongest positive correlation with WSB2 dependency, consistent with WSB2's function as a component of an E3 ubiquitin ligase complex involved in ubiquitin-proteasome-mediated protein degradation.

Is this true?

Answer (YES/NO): NO